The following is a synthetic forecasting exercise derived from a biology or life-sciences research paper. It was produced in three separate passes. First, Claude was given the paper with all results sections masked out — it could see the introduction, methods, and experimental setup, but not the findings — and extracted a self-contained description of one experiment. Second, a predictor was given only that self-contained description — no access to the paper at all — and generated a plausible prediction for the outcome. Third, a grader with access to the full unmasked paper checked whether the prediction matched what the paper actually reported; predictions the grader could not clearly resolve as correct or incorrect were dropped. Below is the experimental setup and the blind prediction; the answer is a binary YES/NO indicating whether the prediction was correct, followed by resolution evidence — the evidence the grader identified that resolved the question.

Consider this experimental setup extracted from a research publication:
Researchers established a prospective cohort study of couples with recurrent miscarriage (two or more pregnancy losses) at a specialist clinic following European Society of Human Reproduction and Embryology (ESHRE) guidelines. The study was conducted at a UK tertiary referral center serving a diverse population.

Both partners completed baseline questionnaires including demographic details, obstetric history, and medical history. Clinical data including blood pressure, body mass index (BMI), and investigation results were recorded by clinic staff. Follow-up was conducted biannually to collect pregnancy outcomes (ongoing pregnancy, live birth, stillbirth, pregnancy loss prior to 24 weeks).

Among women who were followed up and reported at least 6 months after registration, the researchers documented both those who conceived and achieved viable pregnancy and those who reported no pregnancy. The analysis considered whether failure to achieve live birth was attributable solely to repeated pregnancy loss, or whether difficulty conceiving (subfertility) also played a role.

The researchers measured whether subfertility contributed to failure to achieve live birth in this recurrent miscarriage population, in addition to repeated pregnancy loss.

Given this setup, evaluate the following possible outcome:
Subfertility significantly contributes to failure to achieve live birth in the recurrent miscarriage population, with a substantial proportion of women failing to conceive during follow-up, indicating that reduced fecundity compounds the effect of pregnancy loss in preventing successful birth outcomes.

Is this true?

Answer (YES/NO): YES